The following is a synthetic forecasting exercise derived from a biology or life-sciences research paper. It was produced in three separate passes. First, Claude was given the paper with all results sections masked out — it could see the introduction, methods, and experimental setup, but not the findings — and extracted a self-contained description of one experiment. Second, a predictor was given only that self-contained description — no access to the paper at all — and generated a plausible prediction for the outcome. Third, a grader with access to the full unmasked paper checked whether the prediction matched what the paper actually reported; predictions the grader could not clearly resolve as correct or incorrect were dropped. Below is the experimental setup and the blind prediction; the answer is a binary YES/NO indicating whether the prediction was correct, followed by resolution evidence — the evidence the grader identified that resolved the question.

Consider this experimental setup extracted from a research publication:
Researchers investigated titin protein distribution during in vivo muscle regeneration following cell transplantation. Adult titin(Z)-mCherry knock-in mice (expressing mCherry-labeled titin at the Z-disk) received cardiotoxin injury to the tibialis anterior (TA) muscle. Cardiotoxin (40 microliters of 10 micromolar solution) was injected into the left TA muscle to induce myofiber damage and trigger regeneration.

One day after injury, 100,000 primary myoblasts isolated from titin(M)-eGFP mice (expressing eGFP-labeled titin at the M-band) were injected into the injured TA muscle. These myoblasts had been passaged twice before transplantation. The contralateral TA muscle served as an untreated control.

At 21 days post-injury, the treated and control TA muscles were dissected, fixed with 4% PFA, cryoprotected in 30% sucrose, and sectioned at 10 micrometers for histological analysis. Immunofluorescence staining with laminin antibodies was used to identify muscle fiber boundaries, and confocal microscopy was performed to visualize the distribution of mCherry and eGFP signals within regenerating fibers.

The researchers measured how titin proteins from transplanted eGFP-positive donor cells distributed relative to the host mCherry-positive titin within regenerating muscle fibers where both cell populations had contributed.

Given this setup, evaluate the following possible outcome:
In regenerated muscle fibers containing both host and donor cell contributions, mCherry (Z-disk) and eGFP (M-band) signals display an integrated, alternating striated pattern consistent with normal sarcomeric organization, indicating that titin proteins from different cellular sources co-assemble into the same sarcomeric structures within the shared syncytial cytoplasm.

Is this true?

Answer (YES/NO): NO